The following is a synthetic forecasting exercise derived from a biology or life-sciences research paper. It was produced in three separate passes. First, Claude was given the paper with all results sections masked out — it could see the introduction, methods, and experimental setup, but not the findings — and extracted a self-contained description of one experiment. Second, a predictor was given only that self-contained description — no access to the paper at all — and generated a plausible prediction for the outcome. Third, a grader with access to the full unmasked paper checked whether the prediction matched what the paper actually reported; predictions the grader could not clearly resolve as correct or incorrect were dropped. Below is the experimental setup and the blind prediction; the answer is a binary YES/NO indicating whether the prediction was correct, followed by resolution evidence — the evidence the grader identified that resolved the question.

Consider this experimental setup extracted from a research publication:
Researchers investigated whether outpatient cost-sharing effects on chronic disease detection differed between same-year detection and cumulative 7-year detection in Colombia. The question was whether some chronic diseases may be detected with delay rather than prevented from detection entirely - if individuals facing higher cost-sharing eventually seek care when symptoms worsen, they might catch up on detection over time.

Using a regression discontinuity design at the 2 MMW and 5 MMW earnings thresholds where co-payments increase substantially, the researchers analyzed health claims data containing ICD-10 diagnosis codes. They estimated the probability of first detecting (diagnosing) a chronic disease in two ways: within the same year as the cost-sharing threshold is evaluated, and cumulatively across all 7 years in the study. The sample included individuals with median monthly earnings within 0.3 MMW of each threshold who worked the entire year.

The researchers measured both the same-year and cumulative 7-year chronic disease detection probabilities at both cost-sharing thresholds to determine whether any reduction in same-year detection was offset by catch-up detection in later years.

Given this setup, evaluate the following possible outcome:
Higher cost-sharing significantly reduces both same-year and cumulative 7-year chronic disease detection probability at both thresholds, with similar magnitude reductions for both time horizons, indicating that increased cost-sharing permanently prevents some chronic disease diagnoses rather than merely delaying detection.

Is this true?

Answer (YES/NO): NO